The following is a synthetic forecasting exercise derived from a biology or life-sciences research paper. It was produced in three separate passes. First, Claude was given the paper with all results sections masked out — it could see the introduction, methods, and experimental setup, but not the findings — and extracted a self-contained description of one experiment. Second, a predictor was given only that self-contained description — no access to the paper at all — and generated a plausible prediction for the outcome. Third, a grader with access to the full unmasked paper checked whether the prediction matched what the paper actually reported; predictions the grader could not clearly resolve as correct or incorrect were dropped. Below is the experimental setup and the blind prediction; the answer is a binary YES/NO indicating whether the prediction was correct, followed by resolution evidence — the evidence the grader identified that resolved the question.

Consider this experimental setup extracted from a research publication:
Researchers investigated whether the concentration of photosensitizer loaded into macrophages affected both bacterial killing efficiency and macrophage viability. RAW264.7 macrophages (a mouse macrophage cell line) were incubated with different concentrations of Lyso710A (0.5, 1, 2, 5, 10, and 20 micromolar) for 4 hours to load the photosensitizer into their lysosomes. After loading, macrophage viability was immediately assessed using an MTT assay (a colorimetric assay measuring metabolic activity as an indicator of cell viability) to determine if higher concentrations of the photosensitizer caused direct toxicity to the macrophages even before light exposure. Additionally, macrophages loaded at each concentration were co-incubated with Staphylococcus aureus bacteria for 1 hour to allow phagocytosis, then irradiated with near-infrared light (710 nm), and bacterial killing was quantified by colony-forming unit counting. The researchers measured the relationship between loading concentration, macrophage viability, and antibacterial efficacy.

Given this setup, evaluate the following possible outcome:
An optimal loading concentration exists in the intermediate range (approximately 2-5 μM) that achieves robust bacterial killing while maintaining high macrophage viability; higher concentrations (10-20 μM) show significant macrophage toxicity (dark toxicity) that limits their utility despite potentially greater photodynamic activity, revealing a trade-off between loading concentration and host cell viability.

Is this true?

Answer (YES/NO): NO